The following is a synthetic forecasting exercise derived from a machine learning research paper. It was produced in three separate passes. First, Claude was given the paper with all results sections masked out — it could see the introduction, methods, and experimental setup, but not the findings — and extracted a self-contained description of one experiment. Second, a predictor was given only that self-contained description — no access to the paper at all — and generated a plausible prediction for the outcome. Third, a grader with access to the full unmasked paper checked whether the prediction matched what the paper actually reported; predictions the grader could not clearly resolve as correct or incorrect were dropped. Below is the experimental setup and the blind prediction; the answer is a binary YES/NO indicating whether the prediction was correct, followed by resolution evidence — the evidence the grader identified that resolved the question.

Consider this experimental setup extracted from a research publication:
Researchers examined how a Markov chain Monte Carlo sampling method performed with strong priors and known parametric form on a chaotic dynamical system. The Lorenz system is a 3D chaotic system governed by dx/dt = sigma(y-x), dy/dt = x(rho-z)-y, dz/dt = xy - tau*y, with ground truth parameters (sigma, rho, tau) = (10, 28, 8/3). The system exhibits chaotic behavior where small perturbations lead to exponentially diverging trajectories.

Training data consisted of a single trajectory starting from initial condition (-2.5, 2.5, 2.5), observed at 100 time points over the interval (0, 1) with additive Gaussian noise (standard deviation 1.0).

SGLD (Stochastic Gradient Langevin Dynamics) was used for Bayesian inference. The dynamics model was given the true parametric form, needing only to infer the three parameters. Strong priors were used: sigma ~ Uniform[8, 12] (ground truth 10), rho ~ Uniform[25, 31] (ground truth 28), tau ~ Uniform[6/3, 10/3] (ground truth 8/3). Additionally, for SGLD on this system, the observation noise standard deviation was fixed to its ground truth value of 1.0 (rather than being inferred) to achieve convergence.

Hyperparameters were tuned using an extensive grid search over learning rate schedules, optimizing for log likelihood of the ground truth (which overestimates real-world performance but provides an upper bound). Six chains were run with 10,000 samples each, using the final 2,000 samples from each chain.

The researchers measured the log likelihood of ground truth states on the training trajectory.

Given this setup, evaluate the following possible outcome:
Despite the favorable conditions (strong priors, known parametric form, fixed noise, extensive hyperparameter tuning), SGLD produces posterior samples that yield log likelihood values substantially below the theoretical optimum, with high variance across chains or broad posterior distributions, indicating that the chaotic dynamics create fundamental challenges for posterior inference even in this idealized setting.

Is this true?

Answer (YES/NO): NO